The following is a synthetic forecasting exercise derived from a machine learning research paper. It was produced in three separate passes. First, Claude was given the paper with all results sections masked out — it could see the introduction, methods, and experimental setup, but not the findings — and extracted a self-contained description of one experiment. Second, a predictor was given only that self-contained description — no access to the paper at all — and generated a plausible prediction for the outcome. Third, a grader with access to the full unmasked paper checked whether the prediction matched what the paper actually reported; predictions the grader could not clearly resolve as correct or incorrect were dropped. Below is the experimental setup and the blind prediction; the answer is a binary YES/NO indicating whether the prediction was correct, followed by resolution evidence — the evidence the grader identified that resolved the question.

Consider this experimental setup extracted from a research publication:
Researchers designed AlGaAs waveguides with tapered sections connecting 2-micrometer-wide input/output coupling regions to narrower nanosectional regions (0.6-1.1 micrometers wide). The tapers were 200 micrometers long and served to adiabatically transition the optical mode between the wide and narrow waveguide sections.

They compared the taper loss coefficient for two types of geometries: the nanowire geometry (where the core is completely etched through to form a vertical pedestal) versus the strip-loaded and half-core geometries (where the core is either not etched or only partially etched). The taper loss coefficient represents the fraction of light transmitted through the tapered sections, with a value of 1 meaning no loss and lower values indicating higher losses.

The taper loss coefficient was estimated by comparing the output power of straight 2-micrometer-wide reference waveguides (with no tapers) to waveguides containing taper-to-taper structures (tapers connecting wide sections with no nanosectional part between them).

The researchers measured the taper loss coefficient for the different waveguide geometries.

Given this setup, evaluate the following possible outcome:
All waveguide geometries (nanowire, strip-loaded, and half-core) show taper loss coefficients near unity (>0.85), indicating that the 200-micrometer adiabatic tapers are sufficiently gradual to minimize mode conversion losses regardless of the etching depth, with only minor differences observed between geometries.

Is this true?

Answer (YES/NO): NO